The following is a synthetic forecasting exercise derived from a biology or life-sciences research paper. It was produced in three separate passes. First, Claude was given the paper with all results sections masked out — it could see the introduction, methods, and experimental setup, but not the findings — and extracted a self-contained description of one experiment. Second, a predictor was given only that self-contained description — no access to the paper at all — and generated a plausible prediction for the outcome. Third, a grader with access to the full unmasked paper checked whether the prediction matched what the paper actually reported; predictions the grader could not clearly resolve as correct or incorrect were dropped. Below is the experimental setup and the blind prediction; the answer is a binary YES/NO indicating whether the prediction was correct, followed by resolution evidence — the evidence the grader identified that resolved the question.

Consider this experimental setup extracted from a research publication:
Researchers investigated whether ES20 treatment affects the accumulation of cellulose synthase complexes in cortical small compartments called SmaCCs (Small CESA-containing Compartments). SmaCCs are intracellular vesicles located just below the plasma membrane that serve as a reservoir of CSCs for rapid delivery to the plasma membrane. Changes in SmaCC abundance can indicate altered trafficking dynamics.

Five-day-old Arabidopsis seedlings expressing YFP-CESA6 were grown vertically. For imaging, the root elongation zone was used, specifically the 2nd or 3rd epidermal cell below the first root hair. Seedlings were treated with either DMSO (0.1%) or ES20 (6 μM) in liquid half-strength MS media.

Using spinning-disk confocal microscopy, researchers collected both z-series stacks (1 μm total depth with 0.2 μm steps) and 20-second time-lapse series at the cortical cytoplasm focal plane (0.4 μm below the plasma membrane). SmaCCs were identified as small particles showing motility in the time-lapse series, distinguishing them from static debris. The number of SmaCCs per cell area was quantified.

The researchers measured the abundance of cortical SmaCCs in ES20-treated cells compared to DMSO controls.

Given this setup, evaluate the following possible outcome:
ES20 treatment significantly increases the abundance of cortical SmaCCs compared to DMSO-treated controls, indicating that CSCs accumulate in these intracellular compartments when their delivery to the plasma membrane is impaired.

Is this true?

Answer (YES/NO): YES